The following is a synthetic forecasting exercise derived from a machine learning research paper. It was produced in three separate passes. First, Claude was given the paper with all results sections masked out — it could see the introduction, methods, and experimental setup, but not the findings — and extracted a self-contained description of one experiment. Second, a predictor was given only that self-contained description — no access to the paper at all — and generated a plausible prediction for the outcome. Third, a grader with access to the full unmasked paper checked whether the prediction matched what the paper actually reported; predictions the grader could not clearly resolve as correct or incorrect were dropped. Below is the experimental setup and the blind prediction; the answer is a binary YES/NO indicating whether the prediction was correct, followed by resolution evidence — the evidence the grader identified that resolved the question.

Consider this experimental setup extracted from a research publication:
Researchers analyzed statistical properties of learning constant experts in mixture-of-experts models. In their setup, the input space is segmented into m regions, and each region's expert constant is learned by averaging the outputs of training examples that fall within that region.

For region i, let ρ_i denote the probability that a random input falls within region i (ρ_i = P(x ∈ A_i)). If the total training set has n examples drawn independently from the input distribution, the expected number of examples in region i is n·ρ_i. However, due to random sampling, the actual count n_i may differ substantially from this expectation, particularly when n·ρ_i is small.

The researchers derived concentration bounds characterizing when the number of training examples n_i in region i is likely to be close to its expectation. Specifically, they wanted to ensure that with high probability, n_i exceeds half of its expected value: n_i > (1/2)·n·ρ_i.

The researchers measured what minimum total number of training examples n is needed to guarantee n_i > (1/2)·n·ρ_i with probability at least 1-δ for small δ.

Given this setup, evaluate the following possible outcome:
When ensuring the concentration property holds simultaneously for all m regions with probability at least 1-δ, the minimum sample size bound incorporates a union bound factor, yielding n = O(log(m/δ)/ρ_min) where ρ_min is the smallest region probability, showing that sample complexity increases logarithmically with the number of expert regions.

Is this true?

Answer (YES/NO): YES